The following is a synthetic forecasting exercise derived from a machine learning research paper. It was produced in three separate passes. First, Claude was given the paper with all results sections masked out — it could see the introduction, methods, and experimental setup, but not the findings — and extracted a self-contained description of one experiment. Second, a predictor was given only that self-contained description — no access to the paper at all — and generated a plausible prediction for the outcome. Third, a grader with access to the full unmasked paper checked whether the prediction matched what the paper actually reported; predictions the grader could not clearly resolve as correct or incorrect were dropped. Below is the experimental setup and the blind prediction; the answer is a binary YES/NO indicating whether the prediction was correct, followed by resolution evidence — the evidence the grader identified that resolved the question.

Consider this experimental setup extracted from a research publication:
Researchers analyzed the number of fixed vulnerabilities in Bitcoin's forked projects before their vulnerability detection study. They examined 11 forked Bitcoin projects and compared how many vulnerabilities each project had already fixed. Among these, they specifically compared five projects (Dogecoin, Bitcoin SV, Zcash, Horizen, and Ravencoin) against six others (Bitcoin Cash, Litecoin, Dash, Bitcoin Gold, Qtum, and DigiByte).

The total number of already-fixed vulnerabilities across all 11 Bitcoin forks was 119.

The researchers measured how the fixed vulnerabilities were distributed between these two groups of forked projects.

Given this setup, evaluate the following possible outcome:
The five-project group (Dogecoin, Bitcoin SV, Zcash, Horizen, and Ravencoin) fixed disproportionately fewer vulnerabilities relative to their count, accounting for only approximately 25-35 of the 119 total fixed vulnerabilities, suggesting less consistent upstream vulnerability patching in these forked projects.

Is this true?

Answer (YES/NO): NO